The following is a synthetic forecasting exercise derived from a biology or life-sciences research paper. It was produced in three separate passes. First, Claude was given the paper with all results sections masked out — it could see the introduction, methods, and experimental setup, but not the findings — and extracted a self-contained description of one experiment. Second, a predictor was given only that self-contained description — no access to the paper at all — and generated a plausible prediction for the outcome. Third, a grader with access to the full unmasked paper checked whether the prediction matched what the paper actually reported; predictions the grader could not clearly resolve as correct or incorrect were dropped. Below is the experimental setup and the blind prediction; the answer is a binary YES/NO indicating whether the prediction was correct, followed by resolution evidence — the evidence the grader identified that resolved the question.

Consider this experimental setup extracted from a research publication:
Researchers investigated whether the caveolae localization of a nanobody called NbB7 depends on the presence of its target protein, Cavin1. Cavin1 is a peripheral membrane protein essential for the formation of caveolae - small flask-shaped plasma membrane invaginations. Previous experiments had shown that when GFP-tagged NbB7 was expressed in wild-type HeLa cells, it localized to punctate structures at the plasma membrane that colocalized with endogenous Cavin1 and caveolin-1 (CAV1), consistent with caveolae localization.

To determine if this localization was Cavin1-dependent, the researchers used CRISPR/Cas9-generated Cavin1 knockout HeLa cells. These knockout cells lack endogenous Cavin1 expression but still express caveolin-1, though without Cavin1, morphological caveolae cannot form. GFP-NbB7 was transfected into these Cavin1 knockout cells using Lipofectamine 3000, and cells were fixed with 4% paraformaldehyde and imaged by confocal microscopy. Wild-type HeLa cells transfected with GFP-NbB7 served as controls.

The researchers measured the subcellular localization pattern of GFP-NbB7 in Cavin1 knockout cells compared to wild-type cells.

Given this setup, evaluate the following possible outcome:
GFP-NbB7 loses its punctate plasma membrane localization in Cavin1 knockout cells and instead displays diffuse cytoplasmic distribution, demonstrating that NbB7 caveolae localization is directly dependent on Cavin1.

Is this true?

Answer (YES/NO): YES